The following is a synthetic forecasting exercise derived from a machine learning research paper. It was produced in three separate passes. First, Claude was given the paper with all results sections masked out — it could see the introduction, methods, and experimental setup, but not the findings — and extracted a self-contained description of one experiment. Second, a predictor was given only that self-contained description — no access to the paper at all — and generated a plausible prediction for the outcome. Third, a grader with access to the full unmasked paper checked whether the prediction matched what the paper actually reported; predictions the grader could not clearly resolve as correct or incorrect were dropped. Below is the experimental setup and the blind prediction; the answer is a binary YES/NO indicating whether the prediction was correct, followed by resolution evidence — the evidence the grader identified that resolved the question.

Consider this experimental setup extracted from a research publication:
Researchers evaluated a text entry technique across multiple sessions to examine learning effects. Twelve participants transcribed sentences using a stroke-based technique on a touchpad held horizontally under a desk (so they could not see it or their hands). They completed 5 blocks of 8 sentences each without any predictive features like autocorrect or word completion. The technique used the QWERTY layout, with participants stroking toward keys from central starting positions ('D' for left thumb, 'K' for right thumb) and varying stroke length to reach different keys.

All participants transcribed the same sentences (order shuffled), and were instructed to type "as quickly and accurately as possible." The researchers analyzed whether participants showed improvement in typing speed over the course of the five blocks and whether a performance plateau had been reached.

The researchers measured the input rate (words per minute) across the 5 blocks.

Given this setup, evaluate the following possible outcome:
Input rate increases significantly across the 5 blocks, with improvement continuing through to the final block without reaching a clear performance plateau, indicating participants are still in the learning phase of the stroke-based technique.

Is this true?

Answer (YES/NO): YES